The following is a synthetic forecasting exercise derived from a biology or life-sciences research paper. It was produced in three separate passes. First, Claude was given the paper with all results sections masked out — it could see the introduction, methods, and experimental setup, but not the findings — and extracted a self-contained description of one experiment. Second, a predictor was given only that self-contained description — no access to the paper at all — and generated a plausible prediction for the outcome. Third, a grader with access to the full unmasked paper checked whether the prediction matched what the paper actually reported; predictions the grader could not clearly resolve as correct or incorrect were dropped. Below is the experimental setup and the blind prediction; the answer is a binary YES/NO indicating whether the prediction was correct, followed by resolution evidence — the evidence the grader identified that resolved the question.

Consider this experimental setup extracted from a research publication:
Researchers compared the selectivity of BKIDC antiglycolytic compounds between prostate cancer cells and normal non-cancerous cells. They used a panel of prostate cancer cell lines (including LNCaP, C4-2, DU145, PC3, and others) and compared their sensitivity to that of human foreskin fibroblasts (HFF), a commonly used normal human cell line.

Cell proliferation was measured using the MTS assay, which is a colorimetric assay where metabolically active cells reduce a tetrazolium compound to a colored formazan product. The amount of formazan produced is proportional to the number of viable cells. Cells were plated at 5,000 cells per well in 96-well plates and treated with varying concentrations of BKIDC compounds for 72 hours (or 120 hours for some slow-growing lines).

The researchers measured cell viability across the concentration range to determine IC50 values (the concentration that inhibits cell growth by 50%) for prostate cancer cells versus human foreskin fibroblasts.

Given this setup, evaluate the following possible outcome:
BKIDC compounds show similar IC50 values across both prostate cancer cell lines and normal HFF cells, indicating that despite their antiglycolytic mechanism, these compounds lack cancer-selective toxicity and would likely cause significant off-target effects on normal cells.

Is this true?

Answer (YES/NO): NO